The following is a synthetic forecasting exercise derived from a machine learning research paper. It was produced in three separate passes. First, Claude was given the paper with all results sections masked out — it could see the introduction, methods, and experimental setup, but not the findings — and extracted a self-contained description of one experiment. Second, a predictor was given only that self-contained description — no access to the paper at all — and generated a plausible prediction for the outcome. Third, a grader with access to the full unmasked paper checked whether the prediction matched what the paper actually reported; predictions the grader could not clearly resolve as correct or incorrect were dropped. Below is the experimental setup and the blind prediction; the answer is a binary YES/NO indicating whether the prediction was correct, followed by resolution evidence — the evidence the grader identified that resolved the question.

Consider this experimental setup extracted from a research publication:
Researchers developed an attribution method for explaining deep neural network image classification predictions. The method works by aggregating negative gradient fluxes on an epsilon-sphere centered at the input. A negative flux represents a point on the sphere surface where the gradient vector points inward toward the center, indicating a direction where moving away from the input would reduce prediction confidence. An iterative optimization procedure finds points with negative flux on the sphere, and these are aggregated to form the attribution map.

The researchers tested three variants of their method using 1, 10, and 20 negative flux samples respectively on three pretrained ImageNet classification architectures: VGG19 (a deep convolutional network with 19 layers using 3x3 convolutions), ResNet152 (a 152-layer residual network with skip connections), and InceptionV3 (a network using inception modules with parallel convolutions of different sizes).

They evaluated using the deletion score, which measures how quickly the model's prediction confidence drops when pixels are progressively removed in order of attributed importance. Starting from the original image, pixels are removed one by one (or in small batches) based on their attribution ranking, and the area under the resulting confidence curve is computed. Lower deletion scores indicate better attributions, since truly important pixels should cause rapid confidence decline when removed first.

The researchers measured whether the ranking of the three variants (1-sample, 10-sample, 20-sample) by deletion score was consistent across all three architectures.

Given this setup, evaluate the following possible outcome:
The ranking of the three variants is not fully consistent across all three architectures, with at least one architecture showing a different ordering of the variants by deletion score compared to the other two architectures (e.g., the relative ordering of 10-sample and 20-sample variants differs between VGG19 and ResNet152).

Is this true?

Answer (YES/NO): NO